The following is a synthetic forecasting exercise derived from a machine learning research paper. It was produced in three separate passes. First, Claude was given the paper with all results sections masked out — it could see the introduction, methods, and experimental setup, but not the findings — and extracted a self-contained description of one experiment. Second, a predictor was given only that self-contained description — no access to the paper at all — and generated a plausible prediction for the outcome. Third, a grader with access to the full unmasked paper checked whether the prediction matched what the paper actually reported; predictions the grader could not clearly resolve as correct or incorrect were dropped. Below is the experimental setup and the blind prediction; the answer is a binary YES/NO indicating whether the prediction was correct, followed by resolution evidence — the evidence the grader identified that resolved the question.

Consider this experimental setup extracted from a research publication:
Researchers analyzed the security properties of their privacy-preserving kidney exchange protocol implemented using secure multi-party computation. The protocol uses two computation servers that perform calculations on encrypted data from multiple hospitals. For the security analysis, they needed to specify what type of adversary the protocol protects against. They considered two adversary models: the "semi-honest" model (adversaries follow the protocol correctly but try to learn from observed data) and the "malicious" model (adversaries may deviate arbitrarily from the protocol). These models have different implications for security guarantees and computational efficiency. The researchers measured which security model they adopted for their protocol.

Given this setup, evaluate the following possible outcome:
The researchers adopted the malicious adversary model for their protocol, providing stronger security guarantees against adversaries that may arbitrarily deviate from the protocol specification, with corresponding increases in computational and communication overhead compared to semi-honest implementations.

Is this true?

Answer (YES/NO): NO